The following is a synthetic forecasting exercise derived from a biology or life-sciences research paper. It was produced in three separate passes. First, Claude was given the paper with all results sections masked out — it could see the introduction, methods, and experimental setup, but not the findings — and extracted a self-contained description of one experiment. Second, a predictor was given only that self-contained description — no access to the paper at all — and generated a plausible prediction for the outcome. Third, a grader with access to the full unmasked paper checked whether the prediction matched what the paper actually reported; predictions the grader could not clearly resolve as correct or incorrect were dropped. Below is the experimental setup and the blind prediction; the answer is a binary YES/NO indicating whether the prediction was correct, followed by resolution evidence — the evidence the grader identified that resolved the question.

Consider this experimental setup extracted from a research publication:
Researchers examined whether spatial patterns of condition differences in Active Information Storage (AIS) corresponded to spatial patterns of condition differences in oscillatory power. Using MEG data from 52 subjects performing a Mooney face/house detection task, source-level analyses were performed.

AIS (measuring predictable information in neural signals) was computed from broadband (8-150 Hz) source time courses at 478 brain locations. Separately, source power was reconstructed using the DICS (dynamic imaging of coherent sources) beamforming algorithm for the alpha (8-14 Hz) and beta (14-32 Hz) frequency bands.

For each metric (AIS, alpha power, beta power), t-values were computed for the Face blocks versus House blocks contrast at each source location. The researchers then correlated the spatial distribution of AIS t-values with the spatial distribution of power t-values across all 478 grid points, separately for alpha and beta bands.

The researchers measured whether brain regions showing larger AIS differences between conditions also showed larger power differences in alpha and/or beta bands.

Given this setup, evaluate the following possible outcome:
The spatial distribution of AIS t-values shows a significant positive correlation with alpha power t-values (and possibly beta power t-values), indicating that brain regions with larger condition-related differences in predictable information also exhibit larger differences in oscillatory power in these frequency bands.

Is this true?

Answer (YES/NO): NO